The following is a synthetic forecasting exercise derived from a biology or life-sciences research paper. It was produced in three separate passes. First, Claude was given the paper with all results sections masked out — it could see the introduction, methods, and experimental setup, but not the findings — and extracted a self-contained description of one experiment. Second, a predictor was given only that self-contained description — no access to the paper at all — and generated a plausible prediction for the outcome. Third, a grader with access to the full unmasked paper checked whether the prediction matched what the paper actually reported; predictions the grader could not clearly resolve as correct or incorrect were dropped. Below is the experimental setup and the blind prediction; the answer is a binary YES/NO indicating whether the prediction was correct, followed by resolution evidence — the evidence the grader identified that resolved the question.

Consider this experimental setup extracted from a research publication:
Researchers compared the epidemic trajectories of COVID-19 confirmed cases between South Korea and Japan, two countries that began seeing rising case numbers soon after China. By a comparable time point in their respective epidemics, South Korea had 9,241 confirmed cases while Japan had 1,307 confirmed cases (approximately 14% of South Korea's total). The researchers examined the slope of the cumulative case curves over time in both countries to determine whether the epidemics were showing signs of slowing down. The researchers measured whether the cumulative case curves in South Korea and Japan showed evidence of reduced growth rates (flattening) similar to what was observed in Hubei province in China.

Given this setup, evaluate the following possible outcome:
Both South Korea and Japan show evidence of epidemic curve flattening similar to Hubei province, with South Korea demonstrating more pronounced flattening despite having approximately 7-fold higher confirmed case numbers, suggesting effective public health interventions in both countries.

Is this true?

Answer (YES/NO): NO